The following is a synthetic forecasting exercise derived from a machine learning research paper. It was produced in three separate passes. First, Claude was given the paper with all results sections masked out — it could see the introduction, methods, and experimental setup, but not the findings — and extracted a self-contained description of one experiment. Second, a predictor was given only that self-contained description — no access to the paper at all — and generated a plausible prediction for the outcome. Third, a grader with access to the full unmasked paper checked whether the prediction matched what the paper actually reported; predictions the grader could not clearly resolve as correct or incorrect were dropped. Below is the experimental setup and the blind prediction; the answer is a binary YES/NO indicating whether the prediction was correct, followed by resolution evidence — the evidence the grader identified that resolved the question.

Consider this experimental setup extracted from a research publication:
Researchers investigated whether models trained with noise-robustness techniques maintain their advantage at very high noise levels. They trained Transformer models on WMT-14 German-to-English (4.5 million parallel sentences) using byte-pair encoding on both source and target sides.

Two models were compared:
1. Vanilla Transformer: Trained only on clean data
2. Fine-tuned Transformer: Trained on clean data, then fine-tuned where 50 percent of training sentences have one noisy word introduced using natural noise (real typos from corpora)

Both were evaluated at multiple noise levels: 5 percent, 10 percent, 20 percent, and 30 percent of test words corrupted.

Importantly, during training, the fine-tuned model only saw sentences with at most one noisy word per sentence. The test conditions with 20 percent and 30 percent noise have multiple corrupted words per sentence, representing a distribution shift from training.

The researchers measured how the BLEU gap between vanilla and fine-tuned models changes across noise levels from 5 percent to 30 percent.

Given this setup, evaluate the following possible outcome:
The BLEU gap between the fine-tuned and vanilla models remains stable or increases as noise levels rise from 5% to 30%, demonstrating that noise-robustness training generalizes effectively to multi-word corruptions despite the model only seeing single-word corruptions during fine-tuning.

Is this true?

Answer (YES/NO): YES